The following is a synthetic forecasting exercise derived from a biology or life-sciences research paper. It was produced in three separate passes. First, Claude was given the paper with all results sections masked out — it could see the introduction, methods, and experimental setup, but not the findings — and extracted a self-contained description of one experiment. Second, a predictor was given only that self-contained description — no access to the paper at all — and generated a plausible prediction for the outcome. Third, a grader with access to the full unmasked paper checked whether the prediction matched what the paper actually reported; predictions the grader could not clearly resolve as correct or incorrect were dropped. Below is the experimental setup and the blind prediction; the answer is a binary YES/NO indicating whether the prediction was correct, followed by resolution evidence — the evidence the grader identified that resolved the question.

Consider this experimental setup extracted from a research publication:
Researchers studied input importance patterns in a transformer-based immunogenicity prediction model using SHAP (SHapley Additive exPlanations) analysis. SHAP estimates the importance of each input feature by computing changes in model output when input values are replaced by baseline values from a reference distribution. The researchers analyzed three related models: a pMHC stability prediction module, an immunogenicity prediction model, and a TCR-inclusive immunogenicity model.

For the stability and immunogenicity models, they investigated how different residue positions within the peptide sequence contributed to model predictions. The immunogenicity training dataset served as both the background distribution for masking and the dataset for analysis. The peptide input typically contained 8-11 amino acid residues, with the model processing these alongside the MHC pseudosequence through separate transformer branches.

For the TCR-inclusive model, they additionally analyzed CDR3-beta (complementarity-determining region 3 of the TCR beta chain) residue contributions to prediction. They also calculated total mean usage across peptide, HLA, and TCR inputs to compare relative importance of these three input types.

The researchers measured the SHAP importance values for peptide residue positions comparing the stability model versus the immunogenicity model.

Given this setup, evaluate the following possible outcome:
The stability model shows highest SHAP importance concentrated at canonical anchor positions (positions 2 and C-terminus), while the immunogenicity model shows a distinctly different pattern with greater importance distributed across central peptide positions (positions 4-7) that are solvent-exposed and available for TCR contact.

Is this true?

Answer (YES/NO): NO